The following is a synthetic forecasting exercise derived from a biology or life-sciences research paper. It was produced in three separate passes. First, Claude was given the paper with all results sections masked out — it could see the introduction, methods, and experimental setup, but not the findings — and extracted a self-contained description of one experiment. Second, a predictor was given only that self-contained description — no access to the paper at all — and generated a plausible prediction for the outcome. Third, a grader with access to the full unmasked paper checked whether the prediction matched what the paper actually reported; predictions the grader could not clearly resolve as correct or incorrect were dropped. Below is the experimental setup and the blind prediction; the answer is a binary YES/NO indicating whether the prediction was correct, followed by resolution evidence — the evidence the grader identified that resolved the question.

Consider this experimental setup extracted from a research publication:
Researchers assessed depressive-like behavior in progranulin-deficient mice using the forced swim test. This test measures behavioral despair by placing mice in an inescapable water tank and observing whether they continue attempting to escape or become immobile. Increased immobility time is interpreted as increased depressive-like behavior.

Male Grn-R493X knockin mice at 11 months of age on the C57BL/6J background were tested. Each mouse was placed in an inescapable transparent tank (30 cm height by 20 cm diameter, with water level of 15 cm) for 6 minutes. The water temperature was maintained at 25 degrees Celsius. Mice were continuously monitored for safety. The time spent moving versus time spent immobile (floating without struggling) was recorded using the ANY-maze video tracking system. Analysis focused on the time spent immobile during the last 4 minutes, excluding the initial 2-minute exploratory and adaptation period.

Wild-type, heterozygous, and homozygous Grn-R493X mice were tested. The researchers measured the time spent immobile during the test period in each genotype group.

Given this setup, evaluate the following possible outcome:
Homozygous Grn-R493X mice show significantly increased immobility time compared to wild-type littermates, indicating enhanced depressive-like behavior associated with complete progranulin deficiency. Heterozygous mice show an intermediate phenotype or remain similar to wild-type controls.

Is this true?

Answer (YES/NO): NO